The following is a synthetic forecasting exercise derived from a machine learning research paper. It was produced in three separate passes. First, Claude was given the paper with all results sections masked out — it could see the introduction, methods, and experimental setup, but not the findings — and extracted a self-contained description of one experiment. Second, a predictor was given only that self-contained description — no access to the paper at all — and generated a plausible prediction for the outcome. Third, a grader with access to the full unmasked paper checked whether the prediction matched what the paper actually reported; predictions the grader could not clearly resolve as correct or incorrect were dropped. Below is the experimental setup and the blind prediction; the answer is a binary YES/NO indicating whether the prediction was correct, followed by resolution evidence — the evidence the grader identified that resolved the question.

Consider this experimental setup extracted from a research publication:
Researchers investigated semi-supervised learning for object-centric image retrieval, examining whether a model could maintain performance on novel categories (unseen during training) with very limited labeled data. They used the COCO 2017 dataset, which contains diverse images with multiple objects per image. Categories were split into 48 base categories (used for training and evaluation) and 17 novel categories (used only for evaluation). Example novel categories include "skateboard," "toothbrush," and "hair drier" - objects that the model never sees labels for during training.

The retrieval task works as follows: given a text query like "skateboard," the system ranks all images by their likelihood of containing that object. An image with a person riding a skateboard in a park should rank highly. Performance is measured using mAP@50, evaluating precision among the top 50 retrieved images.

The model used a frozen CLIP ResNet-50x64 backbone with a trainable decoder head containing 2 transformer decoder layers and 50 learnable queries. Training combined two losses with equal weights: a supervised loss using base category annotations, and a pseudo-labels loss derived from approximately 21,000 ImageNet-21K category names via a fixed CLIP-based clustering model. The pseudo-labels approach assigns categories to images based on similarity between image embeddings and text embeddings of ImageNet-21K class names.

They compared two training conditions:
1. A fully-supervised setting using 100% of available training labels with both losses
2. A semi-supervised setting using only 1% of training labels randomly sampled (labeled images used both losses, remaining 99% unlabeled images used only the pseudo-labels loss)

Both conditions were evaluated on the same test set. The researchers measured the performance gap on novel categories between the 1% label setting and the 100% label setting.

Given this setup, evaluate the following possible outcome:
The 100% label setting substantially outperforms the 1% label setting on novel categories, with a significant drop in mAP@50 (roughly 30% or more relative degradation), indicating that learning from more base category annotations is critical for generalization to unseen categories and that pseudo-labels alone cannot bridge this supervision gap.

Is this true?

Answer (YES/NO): NO